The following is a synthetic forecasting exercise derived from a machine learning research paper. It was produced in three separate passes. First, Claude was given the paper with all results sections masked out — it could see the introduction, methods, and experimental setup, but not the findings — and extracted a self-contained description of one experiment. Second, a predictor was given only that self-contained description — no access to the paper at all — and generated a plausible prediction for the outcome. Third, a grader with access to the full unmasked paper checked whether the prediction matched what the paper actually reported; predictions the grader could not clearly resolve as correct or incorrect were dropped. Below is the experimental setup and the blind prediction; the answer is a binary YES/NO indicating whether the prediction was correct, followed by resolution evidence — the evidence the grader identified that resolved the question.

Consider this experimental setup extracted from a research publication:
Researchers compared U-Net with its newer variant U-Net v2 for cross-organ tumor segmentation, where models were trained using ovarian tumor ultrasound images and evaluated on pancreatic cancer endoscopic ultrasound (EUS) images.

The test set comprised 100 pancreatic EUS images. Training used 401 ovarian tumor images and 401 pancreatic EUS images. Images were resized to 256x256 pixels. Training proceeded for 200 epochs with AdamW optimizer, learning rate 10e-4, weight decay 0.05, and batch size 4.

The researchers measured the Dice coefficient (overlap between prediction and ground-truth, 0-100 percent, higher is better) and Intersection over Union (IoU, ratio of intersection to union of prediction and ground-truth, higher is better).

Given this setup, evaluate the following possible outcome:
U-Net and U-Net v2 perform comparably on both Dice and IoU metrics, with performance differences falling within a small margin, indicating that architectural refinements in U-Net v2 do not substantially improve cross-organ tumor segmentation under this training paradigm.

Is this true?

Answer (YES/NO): NO